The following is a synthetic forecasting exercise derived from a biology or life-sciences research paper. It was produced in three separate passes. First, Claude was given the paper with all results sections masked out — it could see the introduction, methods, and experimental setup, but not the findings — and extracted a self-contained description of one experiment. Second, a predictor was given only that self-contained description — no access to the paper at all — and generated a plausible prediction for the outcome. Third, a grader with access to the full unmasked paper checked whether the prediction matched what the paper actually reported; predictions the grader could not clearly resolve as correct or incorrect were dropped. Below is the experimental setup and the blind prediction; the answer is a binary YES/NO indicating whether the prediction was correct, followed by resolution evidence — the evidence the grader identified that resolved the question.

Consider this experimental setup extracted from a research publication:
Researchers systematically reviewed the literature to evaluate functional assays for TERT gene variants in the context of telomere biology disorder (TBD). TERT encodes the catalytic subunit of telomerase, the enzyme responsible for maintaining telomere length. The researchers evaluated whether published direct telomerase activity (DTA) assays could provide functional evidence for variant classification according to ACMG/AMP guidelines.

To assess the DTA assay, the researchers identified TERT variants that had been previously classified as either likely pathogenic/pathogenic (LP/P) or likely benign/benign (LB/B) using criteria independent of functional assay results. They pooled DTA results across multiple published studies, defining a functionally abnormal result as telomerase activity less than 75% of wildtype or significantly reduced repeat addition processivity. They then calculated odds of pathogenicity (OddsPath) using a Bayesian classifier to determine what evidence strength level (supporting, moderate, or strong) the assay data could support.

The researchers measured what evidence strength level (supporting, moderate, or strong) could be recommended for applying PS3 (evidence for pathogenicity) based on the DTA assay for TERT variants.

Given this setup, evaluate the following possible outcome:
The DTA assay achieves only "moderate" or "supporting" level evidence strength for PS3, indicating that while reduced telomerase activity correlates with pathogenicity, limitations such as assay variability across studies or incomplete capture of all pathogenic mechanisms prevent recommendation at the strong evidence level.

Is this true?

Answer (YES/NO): YES